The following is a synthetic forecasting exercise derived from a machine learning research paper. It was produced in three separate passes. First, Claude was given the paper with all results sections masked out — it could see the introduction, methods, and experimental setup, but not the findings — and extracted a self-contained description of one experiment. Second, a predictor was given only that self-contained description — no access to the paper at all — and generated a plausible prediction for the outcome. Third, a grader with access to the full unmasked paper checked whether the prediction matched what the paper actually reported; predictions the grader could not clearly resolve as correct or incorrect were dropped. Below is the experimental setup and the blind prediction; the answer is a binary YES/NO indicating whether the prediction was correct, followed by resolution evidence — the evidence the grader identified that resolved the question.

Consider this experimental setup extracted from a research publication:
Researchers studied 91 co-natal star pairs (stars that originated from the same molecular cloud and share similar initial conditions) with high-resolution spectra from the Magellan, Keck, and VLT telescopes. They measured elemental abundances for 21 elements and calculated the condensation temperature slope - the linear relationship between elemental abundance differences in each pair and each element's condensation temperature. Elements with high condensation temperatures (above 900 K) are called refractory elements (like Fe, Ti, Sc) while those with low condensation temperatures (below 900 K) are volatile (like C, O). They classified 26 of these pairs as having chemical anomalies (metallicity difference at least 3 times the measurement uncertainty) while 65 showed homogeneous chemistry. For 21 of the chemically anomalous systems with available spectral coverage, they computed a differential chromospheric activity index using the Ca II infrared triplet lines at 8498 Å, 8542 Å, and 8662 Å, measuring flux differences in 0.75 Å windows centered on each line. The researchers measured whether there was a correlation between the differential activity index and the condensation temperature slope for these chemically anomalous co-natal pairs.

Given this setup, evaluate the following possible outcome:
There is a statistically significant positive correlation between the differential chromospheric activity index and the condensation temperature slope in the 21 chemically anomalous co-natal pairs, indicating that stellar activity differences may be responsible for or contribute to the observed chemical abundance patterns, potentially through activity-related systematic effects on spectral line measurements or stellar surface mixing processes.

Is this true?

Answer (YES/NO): NO